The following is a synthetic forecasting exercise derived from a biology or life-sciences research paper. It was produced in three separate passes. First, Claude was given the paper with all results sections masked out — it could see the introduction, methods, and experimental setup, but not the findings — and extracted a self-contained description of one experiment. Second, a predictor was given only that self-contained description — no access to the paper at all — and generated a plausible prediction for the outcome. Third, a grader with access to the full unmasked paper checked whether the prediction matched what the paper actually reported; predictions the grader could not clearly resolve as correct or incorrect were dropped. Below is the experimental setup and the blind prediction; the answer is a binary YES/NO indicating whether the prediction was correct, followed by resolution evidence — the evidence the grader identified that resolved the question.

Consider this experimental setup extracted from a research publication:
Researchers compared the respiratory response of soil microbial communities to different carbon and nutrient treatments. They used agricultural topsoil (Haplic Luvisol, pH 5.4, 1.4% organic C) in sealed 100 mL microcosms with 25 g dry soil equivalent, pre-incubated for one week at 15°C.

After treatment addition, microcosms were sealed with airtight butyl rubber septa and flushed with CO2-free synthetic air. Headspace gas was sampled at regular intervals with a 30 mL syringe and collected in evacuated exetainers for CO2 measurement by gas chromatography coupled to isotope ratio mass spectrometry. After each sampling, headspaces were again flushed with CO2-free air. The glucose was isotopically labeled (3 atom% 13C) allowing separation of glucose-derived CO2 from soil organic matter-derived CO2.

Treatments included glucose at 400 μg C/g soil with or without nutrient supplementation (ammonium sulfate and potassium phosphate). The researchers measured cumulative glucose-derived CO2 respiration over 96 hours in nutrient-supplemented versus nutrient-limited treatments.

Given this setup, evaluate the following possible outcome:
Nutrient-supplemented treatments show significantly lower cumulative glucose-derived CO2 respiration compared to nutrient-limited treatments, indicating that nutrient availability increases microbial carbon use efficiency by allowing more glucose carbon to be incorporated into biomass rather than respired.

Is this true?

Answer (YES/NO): NO